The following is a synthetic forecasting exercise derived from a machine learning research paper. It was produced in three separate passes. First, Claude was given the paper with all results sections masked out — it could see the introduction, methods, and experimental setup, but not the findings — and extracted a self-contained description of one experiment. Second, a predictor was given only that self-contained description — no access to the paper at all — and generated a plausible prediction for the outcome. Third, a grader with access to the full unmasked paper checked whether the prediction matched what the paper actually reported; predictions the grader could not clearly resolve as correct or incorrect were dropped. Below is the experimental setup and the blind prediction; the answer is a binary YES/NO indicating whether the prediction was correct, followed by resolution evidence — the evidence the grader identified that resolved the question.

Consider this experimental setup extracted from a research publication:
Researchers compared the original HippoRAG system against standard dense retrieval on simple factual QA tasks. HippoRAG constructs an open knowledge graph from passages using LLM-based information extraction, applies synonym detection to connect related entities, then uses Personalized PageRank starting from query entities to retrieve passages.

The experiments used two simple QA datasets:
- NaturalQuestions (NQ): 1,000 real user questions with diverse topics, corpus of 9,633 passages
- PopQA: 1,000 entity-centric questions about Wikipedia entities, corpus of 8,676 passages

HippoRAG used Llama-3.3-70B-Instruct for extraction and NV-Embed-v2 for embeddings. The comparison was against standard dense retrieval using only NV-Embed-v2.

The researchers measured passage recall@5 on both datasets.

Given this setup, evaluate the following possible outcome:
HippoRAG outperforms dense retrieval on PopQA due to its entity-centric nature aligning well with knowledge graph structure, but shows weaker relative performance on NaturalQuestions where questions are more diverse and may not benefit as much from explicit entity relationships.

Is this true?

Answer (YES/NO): YES